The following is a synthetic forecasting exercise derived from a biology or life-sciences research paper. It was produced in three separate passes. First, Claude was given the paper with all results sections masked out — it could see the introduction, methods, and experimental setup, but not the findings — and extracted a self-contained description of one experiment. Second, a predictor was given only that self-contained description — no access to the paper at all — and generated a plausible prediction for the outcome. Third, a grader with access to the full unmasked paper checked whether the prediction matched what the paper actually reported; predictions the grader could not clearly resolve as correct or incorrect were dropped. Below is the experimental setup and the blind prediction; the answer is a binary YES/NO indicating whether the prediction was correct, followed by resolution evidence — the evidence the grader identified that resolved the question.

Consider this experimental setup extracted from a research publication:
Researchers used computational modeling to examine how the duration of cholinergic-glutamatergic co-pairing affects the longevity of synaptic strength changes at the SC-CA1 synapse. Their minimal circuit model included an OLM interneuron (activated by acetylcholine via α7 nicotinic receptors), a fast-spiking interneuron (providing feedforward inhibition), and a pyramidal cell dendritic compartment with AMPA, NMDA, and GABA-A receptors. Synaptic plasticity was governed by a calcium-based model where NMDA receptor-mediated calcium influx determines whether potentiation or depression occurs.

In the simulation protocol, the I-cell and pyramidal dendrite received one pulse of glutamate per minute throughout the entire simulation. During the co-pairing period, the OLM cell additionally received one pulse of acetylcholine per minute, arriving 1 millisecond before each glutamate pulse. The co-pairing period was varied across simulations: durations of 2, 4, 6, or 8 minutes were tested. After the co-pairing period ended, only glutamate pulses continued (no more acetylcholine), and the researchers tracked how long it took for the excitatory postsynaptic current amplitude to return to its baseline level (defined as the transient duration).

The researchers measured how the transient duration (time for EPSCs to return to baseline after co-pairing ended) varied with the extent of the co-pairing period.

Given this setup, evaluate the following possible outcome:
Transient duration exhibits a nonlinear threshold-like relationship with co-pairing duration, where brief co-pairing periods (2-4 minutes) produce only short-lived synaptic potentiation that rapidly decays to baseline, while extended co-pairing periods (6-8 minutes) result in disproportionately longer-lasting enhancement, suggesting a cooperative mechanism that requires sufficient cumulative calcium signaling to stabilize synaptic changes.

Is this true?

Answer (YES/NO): NO